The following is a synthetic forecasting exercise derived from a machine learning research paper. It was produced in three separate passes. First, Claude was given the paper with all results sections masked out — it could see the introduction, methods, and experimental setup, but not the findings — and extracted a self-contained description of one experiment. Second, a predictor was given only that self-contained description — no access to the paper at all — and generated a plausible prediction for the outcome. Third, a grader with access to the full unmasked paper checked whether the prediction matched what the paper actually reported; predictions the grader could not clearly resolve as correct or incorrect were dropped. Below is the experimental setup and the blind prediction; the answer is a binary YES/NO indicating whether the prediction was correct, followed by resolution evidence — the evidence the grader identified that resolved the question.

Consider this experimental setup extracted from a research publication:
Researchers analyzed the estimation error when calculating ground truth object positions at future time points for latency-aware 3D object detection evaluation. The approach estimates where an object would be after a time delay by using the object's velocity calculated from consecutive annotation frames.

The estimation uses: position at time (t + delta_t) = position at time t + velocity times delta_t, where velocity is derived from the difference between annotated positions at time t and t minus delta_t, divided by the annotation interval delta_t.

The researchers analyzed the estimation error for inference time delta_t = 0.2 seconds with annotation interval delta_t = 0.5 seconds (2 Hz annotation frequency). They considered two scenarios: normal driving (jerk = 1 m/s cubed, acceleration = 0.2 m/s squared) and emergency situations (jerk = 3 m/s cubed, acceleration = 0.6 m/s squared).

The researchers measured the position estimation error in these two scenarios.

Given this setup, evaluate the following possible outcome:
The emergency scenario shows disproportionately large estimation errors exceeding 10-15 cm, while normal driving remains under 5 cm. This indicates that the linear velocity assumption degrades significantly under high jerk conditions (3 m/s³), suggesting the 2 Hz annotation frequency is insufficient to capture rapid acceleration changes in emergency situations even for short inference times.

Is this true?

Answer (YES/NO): NO